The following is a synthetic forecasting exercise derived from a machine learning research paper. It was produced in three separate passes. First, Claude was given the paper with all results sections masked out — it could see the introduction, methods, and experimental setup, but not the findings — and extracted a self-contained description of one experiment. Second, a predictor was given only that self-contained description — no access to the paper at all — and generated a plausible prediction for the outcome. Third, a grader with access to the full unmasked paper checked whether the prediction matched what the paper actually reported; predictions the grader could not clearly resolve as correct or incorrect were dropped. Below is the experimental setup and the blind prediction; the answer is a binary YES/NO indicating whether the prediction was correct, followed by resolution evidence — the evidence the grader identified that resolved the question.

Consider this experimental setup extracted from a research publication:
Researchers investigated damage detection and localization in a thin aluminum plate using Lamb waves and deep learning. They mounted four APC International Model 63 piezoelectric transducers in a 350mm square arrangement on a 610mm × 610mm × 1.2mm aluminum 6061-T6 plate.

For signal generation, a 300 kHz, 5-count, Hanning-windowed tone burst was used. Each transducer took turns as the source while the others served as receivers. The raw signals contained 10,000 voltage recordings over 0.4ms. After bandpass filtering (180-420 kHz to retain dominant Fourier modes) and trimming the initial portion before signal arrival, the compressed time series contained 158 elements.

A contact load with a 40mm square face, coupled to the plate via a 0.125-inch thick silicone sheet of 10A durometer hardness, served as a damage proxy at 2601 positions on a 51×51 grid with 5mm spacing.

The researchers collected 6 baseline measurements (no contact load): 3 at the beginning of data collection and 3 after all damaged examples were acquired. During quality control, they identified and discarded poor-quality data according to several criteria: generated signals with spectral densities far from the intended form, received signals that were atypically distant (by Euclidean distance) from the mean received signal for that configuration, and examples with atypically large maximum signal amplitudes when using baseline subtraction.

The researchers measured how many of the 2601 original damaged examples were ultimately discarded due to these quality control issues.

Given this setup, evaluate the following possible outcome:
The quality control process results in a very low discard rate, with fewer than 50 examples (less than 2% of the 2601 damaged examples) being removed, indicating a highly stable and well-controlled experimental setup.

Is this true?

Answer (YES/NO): YES